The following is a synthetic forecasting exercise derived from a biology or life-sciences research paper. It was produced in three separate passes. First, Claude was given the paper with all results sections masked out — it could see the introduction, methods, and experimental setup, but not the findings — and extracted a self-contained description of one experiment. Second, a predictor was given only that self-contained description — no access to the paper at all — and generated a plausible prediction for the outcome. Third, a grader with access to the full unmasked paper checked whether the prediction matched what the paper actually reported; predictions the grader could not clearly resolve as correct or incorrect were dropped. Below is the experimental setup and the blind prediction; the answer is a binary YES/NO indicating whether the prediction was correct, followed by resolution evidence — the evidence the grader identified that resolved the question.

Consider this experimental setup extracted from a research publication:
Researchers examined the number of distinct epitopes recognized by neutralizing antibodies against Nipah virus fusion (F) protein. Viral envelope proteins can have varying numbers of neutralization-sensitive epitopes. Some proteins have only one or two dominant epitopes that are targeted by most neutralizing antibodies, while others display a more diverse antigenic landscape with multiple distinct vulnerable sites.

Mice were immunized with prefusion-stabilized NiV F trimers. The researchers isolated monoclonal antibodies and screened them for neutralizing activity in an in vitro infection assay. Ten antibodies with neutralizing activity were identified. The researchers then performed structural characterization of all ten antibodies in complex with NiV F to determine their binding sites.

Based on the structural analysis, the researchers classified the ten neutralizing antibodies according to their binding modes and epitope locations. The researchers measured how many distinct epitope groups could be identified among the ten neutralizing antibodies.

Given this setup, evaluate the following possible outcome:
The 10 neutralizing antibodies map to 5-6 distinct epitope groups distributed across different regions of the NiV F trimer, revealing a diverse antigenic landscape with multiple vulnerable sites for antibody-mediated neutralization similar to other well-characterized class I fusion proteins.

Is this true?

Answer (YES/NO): NO